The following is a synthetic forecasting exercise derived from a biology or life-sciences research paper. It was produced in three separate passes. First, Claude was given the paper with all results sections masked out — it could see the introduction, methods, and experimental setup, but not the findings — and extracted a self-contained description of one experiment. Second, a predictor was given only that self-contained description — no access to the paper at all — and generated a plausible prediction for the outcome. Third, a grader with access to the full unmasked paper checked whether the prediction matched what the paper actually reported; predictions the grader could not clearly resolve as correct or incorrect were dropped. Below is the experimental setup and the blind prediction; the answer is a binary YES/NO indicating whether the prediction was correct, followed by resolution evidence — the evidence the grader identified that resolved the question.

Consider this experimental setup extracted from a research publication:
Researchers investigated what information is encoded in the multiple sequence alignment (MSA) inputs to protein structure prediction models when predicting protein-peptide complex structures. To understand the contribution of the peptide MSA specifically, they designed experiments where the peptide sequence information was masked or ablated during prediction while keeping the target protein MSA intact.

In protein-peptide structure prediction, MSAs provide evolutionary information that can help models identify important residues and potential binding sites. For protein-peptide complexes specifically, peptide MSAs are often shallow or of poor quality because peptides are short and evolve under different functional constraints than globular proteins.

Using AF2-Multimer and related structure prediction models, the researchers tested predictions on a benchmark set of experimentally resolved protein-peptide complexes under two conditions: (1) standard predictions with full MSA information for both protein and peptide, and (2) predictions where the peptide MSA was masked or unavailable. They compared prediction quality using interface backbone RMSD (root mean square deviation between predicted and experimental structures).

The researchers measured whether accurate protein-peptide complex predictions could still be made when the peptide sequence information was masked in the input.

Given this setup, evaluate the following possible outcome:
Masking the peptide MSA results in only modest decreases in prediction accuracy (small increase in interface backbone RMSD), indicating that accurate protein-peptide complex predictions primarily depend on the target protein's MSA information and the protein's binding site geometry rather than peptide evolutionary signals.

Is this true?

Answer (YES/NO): YES